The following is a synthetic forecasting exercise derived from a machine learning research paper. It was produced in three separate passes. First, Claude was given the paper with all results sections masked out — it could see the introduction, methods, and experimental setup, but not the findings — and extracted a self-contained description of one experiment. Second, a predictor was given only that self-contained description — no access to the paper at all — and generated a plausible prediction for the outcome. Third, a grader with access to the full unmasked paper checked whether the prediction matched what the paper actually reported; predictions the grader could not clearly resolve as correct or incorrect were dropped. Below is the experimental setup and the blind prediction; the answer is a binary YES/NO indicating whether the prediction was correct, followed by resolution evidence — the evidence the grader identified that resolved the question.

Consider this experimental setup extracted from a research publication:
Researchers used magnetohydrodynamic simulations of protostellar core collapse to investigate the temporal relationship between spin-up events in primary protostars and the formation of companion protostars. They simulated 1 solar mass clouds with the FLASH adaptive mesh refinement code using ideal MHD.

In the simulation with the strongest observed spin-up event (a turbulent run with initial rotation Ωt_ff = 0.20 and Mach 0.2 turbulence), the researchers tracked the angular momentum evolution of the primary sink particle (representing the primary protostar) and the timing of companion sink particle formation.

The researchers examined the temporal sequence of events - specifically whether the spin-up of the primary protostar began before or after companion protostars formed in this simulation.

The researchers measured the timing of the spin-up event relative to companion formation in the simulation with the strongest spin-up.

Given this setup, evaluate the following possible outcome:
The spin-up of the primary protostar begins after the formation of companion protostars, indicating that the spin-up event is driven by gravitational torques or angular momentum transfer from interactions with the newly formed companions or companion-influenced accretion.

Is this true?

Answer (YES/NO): NO